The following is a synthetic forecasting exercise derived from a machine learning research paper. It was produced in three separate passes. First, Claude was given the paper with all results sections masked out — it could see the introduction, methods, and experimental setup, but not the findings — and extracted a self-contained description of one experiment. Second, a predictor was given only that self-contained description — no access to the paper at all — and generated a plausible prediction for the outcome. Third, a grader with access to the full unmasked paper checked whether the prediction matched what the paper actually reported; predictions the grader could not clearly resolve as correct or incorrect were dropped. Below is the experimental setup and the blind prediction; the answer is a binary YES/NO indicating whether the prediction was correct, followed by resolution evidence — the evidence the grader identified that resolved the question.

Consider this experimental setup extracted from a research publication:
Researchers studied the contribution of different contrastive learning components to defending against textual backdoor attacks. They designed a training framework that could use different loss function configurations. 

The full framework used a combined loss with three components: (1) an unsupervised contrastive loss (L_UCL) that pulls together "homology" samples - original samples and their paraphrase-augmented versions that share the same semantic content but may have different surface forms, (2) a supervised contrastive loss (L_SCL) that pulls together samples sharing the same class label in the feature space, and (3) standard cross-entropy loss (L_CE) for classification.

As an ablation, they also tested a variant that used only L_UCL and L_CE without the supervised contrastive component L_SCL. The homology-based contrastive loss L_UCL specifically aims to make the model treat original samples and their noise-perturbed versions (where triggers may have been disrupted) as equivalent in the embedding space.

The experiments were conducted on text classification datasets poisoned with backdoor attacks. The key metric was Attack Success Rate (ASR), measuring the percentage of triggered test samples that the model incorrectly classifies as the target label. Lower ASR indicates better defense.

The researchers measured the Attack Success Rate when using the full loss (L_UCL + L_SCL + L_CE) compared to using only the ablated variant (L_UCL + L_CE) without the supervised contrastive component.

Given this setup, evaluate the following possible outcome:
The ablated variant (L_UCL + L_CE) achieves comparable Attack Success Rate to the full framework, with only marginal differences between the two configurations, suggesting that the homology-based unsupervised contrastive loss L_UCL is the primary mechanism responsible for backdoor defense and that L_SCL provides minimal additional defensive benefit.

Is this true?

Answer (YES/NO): NO